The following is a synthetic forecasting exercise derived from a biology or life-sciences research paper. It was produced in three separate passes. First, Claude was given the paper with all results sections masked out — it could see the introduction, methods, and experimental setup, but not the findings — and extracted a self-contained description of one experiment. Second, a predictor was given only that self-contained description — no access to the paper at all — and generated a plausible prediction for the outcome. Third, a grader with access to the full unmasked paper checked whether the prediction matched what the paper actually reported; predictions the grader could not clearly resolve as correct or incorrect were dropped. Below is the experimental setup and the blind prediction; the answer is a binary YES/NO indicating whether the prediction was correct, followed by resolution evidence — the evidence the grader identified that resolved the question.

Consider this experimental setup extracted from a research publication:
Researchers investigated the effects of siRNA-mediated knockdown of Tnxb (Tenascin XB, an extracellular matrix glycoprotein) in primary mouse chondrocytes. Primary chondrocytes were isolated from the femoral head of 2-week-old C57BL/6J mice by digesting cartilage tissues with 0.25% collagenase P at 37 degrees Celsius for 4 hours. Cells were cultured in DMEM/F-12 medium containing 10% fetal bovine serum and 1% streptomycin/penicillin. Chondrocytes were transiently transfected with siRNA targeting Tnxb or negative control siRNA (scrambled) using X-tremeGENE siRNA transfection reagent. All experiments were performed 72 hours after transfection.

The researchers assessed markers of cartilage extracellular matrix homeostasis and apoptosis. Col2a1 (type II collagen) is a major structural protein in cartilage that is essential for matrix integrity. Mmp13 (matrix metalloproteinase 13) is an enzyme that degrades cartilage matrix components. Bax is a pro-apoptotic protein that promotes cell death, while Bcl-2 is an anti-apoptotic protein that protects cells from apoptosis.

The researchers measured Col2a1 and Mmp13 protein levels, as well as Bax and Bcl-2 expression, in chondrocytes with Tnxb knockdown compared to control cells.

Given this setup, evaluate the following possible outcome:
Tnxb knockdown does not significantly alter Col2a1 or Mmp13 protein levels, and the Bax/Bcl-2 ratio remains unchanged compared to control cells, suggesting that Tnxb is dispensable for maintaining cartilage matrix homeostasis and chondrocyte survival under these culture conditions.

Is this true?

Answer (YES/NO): NO